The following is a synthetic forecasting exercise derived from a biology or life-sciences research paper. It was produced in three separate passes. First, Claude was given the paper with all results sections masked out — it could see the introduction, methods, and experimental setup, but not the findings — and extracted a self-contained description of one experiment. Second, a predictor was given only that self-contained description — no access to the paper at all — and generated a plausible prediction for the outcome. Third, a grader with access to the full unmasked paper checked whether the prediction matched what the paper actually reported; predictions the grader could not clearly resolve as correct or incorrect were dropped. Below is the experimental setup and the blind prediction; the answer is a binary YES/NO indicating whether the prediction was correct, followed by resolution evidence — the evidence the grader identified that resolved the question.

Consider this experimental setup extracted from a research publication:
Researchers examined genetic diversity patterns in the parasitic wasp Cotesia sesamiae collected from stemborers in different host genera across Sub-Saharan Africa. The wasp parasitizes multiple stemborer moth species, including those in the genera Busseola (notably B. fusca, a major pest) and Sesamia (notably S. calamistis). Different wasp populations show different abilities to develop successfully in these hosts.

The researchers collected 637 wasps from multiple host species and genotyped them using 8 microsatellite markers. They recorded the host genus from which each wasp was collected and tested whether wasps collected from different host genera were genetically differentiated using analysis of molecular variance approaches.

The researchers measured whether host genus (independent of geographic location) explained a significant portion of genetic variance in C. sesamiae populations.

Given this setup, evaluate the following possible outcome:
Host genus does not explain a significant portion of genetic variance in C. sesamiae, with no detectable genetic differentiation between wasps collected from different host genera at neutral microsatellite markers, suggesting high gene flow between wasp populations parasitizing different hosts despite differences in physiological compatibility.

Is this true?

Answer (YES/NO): NO